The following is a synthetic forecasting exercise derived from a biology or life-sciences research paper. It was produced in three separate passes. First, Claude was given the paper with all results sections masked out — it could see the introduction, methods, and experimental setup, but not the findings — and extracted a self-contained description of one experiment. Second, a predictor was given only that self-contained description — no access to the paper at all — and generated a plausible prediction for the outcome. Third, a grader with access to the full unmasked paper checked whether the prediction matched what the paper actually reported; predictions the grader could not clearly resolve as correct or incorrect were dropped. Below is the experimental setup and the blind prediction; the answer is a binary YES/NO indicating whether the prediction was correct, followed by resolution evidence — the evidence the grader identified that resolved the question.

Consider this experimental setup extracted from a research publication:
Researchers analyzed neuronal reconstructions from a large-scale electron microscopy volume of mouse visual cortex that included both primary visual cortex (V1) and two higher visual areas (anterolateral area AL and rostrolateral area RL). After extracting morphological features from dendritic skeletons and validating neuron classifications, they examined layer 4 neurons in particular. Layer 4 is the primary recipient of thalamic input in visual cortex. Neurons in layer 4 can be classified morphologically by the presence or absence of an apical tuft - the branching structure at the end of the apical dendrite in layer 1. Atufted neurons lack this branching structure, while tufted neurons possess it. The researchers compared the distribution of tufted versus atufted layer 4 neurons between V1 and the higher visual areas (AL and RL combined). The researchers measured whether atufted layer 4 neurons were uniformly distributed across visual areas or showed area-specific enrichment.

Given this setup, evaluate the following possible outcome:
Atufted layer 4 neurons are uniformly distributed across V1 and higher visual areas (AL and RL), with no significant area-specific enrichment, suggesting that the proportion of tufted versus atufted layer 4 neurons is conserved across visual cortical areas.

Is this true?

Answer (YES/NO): NO